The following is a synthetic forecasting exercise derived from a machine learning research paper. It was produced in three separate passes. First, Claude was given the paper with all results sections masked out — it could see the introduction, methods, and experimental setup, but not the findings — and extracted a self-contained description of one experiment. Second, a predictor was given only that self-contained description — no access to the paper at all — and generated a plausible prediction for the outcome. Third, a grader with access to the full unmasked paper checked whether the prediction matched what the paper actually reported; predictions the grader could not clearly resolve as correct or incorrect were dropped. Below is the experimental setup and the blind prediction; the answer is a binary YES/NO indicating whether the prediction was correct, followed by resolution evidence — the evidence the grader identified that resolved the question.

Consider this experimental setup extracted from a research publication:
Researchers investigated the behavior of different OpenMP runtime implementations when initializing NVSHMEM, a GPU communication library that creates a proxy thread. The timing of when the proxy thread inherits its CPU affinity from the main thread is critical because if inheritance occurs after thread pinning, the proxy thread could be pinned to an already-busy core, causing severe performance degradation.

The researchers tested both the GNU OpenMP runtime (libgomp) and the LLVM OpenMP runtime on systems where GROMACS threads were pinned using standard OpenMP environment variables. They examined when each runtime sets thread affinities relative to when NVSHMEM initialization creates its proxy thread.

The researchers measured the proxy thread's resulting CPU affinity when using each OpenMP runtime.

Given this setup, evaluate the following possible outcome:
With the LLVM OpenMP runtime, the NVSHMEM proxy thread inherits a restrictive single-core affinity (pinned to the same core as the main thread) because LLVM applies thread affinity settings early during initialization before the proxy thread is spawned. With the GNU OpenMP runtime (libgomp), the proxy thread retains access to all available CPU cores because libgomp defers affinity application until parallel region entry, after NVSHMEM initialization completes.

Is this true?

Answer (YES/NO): NO